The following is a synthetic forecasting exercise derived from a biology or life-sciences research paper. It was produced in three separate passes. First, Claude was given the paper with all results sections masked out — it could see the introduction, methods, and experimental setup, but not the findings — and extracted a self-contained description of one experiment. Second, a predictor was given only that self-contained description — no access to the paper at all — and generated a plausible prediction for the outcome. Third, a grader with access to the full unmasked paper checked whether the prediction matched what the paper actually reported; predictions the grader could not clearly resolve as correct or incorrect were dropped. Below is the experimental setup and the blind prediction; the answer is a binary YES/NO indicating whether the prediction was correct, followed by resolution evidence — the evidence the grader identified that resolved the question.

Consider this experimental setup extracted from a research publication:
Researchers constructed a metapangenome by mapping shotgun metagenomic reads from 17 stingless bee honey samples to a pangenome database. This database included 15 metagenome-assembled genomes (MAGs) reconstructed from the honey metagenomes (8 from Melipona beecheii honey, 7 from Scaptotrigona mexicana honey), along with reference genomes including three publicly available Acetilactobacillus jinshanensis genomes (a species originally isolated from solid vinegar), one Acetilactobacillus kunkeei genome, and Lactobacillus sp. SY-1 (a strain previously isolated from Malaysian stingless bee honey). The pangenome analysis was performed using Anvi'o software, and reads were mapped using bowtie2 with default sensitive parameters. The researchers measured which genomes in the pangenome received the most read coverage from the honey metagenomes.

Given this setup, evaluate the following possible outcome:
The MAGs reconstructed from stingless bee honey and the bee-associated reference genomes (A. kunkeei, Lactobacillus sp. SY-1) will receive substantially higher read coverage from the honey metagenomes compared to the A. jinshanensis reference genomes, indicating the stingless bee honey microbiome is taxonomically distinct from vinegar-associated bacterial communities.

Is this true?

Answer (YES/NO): NO